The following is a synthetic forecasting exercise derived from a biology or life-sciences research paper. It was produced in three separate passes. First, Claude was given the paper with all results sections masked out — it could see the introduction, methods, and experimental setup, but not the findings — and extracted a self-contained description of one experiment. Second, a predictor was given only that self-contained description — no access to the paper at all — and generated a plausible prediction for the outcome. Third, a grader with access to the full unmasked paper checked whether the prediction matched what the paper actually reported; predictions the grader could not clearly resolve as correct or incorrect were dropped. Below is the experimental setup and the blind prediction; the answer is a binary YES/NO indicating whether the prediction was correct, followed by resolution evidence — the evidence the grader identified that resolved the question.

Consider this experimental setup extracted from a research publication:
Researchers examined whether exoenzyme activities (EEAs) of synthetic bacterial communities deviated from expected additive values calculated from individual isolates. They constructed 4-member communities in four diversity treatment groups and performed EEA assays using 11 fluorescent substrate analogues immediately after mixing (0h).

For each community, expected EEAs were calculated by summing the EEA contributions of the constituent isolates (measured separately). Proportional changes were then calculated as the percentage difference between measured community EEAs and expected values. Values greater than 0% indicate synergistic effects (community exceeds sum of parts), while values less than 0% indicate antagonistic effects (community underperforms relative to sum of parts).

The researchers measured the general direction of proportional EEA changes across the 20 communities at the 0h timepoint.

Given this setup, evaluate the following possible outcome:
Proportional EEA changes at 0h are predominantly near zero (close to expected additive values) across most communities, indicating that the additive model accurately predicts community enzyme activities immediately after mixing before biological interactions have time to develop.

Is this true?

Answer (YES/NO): NO